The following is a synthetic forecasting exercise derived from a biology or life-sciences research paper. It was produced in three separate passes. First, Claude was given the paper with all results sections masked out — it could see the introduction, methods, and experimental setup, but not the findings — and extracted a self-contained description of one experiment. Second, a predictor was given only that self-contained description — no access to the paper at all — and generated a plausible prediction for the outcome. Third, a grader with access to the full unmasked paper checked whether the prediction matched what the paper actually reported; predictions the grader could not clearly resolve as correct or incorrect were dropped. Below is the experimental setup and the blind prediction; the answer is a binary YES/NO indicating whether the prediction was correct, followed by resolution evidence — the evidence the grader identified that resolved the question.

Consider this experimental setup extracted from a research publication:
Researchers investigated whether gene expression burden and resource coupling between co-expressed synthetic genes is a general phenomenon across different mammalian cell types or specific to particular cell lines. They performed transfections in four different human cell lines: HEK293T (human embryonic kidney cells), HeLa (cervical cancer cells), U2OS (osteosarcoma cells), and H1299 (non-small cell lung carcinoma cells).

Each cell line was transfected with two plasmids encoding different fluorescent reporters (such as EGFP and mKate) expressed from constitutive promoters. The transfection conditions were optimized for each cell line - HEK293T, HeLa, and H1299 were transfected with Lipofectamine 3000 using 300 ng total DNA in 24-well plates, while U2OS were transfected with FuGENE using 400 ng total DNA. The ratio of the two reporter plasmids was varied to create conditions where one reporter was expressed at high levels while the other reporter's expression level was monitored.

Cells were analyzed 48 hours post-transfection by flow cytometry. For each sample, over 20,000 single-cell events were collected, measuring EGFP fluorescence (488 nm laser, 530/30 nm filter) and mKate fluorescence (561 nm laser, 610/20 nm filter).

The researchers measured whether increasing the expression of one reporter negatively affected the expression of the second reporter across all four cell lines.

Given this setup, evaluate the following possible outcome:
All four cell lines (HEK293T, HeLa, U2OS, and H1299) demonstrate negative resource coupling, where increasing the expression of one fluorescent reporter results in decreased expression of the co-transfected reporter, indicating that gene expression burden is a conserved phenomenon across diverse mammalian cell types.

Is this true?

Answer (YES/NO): YES